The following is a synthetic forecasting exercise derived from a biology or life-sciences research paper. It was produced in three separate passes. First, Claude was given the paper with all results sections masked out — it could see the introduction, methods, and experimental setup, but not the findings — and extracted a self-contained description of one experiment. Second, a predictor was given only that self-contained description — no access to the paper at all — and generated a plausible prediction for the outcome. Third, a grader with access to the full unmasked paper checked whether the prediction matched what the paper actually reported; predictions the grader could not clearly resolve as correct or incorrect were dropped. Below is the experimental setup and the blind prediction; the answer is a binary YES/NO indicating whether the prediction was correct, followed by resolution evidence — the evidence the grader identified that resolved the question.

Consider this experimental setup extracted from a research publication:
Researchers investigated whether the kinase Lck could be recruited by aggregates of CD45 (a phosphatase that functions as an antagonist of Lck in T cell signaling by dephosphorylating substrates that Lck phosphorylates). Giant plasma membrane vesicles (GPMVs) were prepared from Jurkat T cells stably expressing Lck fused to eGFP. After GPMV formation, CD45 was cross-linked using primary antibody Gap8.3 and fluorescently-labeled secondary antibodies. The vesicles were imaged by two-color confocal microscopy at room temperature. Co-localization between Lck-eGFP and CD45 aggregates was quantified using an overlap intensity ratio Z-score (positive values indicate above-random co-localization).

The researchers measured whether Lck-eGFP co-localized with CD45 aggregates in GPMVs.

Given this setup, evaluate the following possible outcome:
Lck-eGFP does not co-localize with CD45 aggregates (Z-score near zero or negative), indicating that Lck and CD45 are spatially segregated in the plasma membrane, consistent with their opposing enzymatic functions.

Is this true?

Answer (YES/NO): NO